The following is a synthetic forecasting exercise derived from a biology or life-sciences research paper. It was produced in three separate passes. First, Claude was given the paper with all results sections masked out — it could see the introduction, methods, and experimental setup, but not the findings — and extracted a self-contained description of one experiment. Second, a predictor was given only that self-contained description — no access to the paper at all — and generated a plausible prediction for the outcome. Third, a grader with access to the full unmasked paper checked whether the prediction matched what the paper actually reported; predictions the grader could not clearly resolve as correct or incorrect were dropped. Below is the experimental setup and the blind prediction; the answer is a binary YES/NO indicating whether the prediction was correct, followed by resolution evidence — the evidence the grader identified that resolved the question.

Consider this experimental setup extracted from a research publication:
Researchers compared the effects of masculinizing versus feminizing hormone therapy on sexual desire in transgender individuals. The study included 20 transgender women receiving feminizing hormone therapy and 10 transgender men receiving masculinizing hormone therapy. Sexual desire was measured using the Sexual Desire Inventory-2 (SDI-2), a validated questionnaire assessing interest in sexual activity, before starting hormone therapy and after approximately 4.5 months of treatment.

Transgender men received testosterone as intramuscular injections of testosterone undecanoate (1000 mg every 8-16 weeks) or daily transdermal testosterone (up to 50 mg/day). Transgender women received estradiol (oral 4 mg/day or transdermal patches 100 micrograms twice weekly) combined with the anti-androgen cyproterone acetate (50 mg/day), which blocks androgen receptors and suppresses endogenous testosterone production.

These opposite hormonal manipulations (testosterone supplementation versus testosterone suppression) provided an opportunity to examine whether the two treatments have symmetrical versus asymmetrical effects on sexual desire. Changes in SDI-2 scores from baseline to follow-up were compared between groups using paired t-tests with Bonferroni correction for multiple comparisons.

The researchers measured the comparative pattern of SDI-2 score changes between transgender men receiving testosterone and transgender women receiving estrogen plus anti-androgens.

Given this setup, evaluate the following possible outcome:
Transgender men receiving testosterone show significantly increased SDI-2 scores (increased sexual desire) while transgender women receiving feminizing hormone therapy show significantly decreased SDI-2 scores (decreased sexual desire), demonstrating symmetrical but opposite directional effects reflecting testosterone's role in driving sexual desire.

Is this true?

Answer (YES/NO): NO